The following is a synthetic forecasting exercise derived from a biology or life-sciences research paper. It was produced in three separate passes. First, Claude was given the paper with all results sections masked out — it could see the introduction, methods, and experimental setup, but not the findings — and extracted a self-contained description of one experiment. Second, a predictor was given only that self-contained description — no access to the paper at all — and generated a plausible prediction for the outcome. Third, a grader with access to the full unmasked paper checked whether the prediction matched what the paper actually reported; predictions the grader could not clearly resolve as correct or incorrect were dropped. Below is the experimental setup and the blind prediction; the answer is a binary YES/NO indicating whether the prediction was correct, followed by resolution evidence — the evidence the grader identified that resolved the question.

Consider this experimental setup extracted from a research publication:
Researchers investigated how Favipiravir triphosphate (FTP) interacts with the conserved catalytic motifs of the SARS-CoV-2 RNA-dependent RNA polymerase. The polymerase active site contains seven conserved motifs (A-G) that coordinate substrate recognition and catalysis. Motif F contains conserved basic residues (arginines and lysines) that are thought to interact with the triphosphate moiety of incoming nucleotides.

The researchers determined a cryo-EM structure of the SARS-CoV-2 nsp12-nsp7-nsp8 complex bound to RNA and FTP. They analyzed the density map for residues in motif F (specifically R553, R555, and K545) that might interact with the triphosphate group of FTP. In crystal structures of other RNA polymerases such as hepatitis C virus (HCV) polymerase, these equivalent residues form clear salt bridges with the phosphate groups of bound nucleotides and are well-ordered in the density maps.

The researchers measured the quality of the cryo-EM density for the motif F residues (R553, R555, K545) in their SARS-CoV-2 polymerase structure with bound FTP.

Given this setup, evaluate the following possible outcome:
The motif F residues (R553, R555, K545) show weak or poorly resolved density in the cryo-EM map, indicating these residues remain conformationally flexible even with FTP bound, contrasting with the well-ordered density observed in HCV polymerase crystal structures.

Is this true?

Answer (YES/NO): YES